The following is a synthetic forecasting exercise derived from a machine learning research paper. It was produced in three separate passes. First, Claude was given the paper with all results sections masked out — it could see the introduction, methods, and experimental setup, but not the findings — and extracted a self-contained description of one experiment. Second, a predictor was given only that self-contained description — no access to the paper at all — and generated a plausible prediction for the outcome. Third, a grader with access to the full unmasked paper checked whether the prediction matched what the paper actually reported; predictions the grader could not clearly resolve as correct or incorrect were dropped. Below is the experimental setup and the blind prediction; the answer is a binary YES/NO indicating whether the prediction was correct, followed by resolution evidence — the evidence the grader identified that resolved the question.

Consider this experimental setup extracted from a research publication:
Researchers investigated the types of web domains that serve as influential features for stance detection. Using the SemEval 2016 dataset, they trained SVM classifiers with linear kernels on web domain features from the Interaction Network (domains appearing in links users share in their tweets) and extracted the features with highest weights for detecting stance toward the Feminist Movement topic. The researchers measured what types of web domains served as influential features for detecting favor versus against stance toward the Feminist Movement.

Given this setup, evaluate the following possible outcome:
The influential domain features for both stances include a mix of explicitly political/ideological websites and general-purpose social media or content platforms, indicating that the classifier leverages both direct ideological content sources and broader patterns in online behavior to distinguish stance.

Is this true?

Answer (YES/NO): NO